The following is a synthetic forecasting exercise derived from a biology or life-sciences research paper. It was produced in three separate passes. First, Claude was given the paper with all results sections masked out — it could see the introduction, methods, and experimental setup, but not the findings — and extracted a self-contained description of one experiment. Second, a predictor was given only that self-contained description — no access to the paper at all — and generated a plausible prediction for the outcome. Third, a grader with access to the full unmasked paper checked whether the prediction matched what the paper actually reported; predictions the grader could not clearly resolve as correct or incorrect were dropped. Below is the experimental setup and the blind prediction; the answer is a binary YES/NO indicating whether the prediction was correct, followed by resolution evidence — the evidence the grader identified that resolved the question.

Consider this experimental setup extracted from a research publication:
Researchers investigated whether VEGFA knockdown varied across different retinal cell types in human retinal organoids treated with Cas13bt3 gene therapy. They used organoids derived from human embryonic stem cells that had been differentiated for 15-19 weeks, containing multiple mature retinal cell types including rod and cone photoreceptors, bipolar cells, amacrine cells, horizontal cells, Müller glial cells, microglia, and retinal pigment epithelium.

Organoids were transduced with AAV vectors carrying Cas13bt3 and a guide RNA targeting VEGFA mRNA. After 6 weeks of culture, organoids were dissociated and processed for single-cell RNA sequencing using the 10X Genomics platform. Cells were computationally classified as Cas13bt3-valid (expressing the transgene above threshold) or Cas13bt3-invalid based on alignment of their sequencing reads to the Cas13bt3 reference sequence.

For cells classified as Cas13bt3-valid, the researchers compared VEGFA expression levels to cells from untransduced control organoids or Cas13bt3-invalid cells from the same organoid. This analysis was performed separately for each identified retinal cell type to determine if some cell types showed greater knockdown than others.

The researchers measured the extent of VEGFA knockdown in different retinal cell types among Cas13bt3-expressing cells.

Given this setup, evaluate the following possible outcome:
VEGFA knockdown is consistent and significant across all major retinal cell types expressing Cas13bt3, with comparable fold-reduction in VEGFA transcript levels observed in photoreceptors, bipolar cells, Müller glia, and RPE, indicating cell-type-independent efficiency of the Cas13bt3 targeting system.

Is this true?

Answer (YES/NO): NO